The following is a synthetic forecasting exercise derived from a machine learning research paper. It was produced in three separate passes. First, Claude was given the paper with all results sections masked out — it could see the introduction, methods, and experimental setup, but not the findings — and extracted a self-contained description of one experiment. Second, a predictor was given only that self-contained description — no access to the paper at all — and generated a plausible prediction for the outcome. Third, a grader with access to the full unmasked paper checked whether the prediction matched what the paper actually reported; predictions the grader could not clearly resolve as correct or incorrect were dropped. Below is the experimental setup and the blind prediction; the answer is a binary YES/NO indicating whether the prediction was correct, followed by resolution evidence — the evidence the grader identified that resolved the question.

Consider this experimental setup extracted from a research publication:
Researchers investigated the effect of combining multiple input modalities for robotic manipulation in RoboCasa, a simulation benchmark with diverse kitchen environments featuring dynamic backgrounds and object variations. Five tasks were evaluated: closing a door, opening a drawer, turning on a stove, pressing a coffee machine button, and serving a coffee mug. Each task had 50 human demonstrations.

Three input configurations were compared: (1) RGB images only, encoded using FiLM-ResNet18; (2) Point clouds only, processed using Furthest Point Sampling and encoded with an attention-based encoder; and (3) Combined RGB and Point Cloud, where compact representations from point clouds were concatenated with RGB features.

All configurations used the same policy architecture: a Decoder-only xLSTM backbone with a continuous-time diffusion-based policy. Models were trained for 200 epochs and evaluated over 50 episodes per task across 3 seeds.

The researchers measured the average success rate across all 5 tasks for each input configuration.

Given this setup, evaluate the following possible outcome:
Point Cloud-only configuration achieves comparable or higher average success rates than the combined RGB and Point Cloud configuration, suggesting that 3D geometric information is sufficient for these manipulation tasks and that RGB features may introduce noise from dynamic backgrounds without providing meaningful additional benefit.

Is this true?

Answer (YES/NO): NO